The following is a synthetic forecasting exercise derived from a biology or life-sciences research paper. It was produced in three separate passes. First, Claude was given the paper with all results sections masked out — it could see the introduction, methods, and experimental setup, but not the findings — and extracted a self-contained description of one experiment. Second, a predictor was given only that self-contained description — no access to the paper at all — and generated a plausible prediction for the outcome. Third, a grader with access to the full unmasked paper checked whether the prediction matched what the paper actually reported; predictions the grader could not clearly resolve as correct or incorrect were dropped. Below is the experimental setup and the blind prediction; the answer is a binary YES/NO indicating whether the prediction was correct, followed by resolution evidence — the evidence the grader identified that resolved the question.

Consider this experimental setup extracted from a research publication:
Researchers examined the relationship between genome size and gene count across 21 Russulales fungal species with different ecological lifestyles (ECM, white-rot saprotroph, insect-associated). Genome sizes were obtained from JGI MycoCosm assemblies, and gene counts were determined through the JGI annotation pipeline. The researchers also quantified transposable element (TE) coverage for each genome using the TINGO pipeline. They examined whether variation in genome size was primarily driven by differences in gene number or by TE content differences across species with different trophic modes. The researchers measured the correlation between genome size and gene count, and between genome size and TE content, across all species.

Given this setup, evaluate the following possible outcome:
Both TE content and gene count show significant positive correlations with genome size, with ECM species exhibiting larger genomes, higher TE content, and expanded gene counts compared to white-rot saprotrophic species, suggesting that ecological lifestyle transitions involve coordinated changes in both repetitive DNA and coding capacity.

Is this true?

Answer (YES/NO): NO